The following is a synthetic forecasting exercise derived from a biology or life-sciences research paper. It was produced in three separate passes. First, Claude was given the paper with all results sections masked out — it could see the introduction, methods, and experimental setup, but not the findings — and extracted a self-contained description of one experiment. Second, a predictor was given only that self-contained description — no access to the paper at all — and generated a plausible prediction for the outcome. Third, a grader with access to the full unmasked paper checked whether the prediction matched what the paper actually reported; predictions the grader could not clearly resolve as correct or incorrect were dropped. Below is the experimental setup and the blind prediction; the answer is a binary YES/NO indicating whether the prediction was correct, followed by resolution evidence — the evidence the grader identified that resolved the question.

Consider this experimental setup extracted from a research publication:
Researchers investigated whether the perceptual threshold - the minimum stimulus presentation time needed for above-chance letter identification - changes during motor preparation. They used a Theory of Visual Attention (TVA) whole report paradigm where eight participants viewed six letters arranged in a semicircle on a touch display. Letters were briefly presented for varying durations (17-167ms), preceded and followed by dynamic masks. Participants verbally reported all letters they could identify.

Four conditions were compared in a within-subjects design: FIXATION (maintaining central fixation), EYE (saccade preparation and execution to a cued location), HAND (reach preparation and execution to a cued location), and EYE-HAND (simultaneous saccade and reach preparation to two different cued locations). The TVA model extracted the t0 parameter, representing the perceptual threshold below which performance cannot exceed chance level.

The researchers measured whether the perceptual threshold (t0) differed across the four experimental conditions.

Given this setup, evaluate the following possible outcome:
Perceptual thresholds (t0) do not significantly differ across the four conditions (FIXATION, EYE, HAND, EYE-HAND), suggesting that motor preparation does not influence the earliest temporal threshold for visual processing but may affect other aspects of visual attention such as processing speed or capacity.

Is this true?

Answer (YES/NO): YES